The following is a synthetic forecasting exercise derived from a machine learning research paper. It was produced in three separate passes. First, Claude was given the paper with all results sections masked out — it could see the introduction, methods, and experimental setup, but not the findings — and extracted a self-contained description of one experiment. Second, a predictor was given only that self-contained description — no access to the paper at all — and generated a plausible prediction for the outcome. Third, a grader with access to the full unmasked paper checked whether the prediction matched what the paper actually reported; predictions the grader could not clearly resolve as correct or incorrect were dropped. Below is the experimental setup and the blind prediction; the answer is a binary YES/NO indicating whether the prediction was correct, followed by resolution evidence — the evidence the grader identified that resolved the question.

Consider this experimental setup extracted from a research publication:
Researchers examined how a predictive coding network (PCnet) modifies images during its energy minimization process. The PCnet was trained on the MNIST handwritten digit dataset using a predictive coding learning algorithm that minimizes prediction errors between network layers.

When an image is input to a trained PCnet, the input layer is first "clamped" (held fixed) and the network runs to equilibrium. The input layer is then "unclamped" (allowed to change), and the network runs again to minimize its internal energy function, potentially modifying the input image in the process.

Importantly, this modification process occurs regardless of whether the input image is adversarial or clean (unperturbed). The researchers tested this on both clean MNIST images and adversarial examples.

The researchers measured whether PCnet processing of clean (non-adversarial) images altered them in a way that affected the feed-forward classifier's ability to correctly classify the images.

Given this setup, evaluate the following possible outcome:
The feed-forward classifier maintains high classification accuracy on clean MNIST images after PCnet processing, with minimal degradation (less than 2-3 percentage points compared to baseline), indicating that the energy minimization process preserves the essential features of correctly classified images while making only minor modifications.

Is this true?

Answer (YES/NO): YES